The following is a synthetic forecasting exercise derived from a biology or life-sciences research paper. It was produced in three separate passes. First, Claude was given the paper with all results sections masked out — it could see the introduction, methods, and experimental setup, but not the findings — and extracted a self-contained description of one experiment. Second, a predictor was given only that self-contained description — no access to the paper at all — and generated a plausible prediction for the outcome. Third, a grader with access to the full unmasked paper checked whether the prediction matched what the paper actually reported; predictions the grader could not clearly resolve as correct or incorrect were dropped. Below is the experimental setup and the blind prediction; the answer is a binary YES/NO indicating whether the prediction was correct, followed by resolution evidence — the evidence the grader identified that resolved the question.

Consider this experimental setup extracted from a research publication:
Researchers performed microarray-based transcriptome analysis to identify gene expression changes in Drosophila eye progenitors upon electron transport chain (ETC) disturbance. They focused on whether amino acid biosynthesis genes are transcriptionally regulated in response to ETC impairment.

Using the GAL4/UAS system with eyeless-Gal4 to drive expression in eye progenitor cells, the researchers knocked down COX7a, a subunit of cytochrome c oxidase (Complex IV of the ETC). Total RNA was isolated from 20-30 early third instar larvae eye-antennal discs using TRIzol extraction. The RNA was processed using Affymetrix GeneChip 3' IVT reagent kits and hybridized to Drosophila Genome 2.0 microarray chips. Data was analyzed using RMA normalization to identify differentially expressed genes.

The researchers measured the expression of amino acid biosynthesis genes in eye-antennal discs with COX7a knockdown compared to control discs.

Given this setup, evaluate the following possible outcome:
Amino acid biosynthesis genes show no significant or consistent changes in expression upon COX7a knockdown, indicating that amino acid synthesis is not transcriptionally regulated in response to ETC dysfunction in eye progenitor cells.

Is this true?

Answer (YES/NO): NO